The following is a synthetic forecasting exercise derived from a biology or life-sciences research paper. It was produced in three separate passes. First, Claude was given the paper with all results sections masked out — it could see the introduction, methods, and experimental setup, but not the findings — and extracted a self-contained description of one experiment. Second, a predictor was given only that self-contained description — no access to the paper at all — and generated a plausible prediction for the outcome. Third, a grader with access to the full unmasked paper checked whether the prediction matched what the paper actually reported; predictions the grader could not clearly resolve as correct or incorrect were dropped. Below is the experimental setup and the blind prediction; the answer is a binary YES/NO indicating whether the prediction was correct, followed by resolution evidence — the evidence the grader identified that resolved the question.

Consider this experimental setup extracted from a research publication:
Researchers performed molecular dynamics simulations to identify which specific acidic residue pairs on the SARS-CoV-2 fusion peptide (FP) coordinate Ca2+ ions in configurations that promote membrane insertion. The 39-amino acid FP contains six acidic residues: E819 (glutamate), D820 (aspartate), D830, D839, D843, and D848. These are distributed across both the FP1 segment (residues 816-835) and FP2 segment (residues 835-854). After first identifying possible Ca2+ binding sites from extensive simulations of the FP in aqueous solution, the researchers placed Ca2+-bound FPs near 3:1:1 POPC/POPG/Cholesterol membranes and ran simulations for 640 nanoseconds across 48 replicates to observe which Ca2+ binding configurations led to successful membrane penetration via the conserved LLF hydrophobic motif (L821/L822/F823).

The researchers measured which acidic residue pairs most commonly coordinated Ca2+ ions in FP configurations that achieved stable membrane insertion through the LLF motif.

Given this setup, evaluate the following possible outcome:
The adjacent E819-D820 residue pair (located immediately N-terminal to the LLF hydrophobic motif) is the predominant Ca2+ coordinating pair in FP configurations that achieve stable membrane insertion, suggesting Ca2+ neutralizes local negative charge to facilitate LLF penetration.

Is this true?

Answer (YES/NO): NO